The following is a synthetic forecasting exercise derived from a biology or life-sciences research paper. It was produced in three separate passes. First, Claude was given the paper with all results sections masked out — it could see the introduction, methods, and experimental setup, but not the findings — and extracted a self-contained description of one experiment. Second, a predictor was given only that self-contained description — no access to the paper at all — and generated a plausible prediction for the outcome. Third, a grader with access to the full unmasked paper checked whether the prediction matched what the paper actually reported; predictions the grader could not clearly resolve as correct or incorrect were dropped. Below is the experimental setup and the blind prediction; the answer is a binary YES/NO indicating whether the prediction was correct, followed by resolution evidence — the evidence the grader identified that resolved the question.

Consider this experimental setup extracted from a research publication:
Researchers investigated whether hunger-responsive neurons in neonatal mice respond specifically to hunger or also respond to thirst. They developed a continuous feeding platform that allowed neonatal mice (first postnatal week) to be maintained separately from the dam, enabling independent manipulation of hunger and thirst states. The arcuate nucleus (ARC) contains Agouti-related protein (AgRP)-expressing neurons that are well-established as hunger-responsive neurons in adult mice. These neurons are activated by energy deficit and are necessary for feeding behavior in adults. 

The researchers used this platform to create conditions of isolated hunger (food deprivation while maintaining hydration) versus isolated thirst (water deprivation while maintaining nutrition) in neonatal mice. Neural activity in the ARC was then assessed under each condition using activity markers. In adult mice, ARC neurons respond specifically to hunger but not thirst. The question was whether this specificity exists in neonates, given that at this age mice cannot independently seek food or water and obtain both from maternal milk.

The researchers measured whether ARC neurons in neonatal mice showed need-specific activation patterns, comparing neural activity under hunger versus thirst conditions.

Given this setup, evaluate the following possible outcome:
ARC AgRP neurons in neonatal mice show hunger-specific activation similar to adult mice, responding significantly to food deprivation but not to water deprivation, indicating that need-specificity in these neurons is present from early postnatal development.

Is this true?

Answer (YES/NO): YES